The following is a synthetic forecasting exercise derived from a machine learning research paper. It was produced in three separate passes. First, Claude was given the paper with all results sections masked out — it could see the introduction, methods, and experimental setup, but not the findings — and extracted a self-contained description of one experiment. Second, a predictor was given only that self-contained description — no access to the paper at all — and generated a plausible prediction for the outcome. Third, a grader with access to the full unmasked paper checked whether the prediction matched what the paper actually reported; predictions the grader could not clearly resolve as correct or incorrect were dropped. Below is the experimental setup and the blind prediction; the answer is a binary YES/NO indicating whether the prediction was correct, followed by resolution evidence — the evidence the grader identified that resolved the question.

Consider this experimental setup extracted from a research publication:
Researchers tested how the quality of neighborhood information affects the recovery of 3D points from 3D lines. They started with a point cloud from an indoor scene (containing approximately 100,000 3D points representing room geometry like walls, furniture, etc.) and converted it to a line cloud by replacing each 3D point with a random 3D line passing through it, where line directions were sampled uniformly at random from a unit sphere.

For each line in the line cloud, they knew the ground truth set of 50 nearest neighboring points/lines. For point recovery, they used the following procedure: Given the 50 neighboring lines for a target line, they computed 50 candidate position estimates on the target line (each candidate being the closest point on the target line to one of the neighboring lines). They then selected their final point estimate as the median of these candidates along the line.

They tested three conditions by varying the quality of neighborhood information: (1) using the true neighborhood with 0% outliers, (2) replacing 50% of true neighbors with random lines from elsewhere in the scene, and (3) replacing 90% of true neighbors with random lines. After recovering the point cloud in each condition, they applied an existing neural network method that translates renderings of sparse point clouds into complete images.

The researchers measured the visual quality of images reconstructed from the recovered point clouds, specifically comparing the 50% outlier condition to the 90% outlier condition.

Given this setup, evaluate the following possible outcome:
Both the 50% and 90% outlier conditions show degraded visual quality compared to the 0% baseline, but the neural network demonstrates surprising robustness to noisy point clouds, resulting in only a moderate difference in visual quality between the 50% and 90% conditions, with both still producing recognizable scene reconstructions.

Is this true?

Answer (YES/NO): NO